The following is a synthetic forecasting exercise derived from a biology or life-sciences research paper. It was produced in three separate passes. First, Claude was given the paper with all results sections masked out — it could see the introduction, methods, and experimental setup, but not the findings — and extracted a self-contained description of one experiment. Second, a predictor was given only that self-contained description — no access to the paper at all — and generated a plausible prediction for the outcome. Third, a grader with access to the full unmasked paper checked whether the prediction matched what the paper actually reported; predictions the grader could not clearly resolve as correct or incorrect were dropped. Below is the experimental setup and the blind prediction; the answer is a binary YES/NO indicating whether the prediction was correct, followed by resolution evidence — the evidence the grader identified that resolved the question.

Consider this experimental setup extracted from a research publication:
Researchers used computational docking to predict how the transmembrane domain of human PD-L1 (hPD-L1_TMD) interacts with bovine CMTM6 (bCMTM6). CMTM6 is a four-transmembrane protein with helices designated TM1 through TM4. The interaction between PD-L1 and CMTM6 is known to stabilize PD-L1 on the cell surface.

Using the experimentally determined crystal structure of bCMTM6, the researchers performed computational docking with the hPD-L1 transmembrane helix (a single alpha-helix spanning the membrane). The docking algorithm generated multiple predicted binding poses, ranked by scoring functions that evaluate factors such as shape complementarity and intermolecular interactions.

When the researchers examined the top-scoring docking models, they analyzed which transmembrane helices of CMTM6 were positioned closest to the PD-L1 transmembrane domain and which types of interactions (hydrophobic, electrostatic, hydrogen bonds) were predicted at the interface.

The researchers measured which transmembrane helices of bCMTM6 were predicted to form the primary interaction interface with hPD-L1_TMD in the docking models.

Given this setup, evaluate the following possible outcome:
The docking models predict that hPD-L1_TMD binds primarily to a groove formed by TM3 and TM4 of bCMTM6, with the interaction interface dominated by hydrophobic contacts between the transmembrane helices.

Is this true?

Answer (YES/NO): NO